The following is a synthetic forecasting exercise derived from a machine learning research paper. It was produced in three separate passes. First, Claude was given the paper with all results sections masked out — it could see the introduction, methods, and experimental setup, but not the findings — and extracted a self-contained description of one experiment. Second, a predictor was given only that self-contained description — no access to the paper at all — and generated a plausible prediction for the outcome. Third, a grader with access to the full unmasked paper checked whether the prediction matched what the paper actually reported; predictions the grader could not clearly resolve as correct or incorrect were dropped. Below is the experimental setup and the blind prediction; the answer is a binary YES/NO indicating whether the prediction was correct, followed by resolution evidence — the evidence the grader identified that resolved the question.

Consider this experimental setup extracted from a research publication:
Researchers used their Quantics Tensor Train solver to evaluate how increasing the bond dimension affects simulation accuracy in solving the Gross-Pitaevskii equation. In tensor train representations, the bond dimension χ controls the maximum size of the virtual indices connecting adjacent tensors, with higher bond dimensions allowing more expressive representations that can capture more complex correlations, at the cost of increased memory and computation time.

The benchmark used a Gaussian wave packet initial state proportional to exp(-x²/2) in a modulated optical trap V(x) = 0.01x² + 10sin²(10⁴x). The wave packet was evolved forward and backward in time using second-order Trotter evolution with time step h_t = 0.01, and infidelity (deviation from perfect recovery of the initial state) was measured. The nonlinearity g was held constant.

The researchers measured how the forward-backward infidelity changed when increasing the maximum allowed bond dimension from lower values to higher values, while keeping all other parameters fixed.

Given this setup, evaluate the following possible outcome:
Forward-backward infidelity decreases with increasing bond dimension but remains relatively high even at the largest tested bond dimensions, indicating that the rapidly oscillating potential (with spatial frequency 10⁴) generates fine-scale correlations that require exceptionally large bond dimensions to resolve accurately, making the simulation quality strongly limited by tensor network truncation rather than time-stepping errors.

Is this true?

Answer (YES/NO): NO